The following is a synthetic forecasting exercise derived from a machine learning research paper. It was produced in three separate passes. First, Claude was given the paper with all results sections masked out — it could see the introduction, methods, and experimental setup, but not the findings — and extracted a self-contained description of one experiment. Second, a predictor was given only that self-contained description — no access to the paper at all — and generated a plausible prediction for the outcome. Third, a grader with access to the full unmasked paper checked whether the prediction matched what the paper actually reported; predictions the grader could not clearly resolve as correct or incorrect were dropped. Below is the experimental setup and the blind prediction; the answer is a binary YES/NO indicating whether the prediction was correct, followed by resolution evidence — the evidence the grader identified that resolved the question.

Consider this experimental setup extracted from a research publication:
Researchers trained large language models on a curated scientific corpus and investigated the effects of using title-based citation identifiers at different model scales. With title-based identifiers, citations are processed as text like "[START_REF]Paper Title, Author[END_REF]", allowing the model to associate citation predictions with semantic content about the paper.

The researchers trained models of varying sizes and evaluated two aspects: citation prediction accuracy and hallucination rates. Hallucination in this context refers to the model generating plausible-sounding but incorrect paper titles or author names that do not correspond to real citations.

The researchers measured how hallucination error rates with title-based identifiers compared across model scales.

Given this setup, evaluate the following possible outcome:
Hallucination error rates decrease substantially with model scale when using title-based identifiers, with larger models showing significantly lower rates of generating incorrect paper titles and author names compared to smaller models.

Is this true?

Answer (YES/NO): YES